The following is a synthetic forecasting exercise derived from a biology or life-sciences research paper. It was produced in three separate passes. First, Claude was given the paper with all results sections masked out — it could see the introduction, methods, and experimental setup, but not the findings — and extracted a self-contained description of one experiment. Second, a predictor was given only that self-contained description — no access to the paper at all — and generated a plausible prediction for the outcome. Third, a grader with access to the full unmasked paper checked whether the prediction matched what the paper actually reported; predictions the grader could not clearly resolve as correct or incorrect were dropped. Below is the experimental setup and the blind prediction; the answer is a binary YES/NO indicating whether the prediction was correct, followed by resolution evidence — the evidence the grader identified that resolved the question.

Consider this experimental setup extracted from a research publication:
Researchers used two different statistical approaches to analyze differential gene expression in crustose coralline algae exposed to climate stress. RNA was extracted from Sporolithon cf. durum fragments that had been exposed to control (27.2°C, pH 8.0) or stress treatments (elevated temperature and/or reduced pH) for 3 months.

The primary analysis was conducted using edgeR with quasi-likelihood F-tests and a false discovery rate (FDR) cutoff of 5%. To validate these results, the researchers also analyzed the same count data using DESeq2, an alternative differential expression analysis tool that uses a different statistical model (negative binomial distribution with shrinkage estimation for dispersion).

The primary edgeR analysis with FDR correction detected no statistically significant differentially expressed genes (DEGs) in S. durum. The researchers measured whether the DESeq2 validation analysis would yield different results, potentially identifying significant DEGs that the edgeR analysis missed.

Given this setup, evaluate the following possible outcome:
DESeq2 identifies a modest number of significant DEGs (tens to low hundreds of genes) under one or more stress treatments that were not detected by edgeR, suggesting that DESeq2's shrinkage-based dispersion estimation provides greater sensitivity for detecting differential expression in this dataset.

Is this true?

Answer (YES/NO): NO